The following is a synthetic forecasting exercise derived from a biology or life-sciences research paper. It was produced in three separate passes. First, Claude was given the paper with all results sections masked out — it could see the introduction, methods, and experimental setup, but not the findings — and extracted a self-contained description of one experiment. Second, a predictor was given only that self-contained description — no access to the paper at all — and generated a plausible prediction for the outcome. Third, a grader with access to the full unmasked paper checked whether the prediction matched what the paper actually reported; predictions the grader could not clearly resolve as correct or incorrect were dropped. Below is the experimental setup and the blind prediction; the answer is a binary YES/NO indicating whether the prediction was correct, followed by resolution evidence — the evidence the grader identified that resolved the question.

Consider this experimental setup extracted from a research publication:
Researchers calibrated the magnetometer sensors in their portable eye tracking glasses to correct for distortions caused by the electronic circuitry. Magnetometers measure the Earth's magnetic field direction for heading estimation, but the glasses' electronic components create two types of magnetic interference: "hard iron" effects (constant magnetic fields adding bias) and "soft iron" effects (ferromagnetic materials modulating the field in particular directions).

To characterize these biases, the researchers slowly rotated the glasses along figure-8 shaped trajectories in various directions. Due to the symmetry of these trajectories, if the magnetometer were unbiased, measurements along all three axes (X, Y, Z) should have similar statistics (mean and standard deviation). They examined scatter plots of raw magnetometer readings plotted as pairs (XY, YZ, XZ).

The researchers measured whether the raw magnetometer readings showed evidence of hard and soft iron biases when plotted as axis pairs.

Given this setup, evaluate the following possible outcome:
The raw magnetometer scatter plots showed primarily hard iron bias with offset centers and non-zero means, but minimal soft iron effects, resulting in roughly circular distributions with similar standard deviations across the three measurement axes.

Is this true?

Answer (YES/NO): NO